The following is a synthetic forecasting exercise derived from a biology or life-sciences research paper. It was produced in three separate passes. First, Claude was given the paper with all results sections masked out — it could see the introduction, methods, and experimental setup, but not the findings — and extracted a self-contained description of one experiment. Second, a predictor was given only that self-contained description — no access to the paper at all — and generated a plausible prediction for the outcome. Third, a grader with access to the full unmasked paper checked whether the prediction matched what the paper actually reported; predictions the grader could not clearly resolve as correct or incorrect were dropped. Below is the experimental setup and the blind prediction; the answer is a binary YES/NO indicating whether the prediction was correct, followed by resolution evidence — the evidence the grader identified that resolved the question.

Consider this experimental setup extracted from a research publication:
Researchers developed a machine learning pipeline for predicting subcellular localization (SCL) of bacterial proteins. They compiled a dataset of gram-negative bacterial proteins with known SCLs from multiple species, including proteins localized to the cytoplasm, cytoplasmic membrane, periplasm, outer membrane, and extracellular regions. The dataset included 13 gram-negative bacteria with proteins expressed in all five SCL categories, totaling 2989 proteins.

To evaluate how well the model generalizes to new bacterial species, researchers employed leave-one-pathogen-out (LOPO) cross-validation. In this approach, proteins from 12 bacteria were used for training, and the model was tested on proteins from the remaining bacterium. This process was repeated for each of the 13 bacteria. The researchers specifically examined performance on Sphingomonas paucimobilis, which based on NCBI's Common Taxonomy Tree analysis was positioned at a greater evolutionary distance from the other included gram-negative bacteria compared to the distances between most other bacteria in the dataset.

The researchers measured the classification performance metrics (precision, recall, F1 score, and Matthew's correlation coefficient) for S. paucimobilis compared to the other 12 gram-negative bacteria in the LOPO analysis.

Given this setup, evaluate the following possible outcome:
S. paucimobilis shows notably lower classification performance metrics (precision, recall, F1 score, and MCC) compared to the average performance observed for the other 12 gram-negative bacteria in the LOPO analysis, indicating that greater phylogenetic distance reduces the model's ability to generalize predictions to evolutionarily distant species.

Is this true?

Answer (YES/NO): YES